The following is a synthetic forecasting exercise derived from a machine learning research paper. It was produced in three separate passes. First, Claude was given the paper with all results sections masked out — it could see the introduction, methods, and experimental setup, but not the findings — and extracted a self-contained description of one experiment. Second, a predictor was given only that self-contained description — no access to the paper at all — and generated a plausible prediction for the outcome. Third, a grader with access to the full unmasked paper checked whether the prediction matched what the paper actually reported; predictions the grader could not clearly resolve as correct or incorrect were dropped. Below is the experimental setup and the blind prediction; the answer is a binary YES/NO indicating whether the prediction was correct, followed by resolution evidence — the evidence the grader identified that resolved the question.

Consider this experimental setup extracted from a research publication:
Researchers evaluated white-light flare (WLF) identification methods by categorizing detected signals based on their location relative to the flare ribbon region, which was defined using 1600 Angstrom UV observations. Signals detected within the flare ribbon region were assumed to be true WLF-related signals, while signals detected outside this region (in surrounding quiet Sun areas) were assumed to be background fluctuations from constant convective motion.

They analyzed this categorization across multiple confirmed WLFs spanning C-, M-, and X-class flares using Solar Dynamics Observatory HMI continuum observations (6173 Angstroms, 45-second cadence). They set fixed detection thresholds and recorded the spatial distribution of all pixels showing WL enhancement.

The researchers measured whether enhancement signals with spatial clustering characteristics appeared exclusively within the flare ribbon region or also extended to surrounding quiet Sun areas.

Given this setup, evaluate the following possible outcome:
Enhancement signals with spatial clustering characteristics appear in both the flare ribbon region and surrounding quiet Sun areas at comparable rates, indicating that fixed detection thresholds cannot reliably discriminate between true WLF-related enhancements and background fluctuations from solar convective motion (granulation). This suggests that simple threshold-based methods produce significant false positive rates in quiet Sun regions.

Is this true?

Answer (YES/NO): NO